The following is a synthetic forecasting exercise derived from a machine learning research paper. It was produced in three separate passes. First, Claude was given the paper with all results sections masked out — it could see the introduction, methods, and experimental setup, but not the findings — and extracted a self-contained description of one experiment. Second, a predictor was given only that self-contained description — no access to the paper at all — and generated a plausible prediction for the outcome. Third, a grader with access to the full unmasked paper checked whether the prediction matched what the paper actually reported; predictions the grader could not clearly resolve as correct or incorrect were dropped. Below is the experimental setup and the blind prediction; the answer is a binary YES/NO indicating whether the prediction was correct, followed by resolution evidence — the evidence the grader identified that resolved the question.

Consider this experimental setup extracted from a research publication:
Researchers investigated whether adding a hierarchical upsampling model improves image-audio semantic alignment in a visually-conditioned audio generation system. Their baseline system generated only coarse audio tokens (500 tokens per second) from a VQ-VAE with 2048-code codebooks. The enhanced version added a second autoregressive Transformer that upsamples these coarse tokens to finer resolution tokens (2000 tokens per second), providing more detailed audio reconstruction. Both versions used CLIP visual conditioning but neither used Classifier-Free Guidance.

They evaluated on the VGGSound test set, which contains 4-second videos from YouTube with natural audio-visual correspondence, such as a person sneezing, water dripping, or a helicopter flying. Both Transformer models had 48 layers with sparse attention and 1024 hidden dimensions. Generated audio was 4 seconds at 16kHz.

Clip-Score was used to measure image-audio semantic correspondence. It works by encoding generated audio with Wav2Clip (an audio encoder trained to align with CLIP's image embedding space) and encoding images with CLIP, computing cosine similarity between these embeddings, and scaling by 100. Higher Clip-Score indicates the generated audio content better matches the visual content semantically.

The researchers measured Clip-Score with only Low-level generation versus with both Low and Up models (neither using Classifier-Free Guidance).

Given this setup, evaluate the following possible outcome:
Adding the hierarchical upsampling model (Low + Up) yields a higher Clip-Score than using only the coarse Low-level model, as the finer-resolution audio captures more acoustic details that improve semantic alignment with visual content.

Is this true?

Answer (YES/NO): YES